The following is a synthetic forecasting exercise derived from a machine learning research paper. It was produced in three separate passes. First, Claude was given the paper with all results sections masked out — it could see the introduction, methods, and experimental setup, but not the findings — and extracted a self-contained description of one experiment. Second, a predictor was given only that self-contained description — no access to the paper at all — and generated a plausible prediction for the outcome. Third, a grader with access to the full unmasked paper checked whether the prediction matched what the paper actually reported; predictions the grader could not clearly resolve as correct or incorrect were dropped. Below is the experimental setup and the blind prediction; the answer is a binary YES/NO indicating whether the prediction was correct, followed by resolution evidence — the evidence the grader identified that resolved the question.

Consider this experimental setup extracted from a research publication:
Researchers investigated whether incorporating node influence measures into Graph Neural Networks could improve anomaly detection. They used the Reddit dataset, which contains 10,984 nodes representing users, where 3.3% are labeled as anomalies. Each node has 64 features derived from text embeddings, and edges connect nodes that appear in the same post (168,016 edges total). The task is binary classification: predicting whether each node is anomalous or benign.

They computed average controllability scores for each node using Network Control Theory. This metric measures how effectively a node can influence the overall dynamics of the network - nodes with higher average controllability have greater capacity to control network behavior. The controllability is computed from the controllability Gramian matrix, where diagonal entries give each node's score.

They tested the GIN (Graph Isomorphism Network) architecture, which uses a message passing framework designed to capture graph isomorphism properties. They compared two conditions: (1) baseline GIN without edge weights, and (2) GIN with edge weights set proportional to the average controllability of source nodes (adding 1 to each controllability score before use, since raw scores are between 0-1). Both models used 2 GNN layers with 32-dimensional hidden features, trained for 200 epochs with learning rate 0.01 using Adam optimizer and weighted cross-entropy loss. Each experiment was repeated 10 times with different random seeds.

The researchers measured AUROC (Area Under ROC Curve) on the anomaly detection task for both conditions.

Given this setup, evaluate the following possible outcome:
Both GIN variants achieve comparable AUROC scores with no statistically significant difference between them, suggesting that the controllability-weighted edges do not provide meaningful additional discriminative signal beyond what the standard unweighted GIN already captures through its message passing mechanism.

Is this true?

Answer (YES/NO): NO